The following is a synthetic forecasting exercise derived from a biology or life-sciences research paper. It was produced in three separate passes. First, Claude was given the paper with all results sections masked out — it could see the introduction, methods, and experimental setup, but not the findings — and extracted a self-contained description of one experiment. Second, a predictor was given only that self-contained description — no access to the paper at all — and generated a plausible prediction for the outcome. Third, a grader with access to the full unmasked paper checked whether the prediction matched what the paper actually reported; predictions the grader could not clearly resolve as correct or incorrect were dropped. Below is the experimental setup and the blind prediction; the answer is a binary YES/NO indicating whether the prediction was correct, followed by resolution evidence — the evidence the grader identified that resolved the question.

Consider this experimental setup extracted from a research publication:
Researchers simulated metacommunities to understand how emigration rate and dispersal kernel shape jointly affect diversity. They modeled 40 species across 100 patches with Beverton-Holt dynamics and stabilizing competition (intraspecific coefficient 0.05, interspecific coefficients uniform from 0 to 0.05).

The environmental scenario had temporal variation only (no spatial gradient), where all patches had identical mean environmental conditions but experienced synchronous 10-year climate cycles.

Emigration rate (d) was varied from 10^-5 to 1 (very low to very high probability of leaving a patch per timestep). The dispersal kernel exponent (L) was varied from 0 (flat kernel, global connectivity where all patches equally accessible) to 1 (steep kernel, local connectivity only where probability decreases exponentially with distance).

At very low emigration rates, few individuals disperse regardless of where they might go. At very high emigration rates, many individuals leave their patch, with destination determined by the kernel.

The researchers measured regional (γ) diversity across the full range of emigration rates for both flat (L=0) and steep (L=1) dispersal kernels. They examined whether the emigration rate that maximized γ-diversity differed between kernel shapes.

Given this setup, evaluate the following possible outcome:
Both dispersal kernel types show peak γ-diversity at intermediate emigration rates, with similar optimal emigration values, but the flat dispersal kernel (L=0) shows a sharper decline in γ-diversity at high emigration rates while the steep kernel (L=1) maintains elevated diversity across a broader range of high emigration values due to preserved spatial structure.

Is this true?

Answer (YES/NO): NO